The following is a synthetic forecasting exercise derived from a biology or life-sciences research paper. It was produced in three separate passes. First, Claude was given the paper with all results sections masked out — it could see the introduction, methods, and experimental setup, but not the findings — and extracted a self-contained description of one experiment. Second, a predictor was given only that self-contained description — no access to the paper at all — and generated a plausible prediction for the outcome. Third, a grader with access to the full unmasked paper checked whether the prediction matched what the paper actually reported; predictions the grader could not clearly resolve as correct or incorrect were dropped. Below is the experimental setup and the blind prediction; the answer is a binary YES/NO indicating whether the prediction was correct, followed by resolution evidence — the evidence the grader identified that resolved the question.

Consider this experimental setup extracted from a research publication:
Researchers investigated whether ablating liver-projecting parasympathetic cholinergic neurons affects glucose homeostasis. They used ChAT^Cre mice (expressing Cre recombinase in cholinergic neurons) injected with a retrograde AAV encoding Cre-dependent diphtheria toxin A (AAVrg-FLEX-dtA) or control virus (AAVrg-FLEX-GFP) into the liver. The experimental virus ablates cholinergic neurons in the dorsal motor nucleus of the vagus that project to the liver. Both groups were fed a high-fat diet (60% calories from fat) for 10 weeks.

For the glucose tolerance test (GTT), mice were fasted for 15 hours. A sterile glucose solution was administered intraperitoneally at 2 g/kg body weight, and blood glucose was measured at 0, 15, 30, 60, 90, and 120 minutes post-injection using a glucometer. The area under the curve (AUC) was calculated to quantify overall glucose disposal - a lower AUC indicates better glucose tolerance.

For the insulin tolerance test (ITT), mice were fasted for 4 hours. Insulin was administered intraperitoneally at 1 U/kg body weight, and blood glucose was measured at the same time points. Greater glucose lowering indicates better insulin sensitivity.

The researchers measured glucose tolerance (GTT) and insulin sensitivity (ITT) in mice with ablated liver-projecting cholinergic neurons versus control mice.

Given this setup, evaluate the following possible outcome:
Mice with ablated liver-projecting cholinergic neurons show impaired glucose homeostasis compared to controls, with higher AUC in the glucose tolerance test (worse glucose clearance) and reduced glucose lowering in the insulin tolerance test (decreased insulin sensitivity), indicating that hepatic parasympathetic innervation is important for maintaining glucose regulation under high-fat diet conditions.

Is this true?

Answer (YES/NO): NO